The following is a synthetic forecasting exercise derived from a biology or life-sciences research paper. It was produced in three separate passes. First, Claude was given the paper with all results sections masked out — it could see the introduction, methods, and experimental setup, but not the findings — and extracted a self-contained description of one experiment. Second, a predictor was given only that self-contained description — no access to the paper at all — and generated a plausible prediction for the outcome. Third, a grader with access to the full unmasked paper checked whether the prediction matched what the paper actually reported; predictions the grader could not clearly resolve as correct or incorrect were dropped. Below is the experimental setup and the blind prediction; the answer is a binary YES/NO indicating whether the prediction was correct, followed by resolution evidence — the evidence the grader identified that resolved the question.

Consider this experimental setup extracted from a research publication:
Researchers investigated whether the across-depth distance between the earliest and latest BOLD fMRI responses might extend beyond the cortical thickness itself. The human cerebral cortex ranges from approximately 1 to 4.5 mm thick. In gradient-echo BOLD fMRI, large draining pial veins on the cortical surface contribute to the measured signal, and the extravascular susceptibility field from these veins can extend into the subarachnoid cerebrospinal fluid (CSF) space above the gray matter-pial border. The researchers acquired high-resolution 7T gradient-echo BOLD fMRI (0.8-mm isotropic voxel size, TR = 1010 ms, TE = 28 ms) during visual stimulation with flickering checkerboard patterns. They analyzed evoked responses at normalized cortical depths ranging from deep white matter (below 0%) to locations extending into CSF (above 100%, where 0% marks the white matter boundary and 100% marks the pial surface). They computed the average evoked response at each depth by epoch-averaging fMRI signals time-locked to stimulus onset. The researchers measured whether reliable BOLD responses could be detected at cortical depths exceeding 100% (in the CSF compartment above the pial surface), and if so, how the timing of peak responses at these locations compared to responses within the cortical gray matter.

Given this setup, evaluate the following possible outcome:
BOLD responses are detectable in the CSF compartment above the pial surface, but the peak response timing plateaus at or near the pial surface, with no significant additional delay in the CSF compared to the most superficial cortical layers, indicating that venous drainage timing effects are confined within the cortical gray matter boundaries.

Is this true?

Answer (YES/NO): NO